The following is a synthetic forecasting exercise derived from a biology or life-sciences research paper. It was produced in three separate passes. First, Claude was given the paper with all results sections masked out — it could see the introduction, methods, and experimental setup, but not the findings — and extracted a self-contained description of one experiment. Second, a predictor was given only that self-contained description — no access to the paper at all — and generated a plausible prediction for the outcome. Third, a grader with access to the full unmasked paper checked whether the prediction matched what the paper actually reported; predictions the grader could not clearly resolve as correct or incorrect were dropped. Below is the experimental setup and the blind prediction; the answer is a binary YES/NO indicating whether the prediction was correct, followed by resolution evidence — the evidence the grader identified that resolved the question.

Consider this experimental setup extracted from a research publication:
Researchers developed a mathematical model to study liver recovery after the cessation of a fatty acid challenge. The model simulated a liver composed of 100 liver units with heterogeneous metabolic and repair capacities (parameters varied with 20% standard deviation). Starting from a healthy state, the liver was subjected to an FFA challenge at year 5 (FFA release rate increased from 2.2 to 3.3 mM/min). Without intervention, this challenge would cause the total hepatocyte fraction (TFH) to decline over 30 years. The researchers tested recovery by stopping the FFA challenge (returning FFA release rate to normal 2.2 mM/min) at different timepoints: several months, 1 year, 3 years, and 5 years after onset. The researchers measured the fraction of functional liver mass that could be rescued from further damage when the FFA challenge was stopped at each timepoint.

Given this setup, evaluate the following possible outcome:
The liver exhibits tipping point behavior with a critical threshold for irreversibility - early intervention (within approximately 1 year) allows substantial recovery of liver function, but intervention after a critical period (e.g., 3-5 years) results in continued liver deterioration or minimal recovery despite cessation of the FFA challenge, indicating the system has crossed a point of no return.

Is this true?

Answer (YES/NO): NO